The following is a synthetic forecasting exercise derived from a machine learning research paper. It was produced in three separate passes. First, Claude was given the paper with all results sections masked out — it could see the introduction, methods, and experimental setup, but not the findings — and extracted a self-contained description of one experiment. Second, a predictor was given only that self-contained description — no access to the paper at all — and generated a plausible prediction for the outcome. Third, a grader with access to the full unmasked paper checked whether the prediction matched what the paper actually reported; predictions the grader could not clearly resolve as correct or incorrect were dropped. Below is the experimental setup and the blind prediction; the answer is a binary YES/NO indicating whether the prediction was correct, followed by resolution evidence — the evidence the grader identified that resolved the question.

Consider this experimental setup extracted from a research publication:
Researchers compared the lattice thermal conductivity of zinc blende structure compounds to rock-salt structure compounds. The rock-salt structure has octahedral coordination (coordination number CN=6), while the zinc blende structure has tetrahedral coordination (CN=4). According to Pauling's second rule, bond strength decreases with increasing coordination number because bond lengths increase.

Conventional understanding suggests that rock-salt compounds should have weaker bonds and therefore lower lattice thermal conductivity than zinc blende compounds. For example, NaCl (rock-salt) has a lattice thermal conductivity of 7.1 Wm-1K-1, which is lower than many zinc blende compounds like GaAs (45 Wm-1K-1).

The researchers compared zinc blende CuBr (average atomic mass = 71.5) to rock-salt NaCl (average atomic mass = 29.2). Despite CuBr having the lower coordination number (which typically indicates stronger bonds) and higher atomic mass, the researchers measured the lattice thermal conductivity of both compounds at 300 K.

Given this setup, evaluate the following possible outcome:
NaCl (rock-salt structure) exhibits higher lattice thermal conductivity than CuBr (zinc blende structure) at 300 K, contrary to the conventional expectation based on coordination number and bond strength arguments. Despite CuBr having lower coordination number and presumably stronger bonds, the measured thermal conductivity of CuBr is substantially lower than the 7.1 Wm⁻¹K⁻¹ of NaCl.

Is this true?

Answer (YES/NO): YES